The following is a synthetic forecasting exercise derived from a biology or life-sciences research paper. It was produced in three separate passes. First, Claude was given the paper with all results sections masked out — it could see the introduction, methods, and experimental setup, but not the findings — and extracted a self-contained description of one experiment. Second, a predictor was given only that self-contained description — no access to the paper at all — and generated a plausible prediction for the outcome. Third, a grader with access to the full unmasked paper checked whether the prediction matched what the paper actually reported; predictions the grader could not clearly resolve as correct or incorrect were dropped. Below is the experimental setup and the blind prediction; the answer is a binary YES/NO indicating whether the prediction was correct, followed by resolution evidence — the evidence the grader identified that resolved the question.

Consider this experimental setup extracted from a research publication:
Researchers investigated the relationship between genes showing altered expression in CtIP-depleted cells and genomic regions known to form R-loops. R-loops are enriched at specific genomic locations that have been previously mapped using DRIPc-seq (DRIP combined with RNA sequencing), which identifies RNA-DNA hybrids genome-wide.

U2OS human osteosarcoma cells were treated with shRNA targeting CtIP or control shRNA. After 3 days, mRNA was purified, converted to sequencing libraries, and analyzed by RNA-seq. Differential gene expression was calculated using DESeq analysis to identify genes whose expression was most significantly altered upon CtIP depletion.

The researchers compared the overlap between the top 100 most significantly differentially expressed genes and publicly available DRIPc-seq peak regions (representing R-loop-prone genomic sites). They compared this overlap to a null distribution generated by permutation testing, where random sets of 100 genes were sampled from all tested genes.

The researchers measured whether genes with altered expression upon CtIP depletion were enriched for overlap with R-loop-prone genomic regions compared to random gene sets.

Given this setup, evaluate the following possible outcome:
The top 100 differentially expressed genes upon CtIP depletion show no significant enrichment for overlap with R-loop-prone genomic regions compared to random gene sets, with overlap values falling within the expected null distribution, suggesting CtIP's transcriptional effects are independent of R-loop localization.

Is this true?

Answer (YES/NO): NO